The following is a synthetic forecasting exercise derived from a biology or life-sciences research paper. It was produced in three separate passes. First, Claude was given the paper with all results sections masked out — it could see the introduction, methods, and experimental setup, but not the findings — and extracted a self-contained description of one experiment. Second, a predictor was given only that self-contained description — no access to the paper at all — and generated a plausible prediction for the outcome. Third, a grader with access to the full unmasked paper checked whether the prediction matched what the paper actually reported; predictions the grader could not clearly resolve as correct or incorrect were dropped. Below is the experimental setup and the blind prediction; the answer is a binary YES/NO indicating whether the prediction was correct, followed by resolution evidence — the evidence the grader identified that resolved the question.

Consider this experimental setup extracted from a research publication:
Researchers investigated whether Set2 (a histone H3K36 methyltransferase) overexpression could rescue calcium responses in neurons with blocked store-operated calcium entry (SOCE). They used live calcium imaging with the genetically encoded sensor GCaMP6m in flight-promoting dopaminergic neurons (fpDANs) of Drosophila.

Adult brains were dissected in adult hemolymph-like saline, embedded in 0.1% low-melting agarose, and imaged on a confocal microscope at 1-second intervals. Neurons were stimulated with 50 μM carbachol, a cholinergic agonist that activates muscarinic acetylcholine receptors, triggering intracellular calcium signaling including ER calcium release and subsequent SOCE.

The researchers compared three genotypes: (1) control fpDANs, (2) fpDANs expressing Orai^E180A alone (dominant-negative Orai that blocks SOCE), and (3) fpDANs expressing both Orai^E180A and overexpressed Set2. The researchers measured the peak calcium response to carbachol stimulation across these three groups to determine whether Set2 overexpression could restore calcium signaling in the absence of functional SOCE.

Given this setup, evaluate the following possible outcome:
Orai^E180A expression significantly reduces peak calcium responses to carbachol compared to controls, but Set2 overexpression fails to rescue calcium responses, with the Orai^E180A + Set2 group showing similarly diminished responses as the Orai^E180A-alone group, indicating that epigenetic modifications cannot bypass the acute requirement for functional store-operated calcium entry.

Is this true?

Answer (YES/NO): NO